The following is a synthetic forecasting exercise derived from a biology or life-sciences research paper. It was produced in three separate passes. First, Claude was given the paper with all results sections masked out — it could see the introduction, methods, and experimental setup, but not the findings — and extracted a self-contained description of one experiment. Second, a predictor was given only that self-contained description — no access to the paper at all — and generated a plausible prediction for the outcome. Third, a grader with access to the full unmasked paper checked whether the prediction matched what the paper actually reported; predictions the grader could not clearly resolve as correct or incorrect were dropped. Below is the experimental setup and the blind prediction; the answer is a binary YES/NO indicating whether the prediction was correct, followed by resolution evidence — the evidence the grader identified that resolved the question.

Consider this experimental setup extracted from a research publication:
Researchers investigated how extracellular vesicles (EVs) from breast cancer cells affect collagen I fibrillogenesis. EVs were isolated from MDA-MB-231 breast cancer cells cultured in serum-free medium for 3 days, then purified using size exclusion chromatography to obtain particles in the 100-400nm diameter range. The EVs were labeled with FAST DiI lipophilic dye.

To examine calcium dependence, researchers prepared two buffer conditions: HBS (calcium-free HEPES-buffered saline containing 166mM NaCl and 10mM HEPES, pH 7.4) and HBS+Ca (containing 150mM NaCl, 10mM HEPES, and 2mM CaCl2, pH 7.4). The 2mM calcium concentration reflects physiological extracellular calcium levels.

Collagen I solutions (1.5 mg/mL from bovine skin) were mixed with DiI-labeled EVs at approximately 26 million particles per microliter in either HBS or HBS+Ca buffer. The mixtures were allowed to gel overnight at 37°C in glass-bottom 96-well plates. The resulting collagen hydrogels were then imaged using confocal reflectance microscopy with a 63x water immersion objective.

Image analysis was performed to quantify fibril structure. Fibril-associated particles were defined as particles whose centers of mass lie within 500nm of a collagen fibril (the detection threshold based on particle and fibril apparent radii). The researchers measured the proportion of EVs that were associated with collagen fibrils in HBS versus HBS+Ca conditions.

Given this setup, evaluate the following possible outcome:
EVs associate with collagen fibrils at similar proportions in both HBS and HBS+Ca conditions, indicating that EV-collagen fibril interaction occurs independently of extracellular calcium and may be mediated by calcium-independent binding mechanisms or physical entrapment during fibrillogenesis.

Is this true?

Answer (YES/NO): NO